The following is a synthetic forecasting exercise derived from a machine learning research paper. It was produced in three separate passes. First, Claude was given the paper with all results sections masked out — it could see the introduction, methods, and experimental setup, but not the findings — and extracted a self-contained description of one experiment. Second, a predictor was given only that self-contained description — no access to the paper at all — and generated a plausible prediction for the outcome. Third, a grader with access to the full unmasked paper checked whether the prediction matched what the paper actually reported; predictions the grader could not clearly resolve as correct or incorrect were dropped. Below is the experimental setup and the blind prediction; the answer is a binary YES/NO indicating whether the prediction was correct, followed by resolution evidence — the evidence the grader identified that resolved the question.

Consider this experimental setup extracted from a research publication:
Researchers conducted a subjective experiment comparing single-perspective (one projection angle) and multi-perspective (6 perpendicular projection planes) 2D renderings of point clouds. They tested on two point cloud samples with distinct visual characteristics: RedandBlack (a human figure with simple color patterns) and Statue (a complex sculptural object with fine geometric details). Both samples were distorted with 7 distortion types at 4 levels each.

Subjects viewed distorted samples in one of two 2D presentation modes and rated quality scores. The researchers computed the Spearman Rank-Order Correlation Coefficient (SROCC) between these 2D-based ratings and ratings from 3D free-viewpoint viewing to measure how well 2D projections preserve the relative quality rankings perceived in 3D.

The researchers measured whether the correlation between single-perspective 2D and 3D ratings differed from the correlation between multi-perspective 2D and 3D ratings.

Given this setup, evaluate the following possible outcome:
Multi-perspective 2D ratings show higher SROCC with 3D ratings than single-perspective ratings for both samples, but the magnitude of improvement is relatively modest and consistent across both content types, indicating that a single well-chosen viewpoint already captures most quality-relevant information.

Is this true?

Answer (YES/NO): NO